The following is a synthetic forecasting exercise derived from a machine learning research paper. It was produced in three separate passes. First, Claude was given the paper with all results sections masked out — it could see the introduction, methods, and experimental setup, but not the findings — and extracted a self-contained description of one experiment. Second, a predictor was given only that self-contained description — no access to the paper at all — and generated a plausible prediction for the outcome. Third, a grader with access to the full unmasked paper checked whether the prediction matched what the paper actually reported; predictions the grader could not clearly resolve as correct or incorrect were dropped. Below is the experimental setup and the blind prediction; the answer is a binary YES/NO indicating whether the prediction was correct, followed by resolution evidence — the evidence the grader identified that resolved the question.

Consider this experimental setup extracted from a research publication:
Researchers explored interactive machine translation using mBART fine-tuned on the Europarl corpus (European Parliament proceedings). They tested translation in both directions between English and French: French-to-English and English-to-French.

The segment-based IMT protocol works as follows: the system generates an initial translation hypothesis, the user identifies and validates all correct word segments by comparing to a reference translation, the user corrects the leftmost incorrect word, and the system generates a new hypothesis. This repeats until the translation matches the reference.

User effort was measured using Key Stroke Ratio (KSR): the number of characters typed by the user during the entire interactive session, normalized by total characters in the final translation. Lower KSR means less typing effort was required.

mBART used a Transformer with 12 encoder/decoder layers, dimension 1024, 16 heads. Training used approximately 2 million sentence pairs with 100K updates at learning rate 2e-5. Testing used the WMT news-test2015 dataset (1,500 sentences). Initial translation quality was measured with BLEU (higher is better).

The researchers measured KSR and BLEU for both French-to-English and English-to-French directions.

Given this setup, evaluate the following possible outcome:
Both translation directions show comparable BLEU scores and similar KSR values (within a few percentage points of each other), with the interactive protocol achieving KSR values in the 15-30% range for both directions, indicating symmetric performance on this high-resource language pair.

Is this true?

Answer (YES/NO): NO